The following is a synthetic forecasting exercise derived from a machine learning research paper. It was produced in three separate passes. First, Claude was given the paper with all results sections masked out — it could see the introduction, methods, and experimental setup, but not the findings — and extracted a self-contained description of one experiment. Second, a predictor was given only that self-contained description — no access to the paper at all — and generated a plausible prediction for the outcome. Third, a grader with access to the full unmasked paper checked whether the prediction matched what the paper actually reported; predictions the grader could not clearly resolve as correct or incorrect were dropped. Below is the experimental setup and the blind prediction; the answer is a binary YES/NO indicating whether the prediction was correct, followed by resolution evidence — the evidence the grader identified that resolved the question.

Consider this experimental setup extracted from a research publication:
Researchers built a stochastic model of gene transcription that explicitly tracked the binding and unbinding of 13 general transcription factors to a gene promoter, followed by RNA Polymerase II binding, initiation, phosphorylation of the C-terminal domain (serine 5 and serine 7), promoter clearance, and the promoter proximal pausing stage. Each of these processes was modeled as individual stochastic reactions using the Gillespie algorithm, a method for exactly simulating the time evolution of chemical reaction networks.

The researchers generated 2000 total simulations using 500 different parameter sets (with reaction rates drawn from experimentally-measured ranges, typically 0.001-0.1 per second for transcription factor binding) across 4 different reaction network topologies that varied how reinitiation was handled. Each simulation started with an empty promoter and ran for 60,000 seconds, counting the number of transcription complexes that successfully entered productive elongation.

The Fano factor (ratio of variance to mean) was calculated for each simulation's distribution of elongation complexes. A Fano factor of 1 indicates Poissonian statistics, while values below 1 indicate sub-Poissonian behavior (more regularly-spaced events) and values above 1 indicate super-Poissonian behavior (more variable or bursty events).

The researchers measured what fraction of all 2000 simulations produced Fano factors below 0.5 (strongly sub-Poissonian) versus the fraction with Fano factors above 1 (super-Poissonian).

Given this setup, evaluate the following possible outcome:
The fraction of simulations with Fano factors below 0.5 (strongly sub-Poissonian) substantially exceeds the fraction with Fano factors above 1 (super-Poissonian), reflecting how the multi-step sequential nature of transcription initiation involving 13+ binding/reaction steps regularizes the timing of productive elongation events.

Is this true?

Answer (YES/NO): YES